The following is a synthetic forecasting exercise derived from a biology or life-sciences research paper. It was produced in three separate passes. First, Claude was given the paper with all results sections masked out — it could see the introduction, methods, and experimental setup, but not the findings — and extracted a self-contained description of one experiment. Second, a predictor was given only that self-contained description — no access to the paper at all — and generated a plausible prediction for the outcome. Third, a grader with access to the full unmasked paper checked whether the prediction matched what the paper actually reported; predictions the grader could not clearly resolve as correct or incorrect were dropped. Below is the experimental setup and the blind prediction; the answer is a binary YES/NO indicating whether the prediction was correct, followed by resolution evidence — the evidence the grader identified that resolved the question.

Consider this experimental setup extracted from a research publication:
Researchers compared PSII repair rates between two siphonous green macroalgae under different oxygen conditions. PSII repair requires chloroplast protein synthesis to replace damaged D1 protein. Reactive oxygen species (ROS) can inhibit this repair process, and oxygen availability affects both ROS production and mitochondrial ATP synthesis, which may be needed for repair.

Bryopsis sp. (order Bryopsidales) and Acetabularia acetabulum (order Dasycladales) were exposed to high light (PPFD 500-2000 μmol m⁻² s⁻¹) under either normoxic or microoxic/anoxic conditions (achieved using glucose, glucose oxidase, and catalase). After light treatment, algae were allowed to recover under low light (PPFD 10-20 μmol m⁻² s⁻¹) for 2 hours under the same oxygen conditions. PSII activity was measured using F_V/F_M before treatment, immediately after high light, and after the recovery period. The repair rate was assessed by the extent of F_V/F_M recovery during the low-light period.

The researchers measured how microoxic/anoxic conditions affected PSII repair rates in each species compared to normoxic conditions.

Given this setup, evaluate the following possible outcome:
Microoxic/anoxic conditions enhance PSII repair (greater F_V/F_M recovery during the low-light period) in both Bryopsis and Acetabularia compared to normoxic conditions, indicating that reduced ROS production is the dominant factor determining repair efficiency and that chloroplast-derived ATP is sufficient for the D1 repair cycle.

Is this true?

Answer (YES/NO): NO